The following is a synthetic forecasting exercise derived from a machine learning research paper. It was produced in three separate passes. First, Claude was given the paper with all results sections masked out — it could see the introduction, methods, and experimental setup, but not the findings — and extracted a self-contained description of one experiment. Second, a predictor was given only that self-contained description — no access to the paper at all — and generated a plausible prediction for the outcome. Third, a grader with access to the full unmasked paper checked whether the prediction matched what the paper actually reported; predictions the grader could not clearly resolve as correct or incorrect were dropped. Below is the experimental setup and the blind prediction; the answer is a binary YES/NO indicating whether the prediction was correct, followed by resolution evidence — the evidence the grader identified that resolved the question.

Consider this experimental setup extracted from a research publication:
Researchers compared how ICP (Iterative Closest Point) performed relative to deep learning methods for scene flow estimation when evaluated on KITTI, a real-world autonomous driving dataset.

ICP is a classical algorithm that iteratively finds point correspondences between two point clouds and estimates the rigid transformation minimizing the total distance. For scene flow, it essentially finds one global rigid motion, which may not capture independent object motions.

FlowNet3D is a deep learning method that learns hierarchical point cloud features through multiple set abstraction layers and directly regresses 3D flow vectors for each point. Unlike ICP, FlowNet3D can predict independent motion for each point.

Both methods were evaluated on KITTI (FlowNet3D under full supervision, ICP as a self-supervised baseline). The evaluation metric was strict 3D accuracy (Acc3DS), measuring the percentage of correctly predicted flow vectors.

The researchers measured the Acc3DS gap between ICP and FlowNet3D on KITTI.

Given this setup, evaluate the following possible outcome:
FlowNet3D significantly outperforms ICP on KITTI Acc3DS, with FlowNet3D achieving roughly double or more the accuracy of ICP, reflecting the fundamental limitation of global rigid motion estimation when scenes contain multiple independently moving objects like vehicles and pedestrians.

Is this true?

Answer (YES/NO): YES